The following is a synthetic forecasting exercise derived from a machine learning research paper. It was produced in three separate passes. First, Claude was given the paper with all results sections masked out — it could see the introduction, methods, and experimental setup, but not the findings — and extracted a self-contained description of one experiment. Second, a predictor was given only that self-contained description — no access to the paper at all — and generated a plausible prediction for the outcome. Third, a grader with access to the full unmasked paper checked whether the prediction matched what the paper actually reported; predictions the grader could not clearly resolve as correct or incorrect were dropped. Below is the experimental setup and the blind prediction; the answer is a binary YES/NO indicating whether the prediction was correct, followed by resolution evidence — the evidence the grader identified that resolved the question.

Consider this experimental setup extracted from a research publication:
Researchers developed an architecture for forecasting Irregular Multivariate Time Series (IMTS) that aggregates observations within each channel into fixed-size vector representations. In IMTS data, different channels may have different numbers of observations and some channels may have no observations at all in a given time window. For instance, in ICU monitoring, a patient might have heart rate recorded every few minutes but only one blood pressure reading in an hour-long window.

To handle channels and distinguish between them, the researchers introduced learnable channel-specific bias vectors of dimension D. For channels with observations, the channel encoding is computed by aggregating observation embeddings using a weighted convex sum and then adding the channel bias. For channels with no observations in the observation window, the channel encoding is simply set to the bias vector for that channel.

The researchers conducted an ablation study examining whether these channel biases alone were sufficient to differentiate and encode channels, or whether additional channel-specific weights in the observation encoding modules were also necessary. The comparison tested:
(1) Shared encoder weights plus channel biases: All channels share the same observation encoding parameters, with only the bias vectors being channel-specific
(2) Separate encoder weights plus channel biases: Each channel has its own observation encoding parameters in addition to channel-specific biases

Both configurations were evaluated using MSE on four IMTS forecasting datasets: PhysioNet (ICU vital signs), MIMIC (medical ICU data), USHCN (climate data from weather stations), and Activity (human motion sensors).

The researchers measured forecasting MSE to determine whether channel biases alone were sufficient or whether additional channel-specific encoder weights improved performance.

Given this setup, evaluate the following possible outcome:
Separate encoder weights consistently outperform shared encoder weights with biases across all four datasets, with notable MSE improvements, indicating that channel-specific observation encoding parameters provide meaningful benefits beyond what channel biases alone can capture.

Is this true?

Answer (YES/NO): NO